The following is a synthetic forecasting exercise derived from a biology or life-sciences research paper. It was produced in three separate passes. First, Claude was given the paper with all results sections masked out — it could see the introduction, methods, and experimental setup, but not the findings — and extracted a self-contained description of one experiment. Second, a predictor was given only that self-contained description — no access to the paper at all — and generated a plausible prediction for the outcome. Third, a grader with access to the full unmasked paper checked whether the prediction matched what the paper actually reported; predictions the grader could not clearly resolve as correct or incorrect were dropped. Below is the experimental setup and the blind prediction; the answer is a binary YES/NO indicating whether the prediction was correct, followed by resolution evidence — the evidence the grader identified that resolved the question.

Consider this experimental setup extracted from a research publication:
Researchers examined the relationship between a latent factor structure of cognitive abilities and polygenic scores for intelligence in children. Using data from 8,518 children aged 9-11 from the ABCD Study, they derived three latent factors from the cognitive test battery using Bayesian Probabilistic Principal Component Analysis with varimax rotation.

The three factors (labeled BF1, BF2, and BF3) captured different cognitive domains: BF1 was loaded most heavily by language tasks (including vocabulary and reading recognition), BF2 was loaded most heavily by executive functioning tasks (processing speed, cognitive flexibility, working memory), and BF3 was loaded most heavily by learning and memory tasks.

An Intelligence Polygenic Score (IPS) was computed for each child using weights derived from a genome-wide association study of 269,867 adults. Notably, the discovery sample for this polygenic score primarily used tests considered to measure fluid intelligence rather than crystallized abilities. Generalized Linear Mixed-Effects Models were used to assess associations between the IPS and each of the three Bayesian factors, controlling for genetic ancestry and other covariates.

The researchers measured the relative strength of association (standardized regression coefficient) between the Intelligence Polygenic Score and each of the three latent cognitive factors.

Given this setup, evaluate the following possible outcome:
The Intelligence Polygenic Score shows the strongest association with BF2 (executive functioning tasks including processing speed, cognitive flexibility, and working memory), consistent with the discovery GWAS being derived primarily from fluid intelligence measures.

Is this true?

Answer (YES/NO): NO